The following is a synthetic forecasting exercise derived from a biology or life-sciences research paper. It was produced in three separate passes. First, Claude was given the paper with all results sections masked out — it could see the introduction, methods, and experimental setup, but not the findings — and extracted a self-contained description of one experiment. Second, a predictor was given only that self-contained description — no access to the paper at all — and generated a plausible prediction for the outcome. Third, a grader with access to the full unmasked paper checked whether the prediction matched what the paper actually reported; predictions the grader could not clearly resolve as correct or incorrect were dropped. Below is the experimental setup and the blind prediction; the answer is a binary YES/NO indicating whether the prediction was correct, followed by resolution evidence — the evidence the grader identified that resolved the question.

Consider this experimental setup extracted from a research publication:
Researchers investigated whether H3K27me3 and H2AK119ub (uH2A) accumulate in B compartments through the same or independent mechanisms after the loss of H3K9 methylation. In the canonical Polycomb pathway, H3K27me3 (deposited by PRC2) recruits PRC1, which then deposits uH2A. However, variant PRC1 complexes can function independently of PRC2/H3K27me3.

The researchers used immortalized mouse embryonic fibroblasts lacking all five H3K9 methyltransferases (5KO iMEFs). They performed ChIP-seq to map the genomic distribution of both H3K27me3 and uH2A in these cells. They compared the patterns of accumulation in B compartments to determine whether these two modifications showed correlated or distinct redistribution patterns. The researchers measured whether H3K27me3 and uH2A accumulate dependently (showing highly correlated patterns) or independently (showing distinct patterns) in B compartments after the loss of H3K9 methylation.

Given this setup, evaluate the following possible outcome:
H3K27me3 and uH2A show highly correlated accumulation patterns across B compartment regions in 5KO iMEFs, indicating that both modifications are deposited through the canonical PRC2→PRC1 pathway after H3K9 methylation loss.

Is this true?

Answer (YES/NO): NO